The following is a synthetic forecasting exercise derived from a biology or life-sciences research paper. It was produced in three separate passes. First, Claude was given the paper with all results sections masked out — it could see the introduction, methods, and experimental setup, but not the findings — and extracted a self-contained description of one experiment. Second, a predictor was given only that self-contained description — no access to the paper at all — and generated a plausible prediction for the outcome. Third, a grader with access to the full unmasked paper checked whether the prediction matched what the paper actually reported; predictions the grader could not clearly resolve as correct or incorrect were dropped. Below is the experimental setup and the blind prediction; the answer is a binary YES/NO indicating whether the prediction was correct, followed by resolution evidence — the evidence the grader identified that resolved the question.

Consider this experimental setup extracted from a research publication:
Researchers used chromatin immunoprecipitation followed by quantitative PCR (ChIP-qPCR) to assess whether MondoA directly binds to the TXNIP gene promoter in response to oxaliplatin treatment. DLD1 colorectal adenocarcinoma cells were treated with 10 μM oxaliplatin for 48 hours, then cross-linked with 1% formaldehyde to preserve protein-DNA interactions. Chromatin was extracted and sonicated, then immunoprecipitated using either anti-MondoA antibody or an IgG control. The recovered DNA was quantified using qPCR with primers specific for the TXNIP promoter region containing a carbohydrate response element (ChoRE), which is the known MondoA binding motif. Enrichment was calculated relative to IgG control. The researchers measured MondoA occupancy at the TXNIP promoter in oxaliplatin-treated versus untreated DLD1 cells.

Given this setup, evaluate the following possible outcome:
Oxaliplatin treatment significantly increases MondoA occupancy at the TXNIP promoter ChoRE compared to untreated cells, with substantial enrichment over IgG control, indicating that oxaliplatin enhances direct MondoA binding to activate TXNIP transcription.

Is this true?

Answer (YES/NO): YES